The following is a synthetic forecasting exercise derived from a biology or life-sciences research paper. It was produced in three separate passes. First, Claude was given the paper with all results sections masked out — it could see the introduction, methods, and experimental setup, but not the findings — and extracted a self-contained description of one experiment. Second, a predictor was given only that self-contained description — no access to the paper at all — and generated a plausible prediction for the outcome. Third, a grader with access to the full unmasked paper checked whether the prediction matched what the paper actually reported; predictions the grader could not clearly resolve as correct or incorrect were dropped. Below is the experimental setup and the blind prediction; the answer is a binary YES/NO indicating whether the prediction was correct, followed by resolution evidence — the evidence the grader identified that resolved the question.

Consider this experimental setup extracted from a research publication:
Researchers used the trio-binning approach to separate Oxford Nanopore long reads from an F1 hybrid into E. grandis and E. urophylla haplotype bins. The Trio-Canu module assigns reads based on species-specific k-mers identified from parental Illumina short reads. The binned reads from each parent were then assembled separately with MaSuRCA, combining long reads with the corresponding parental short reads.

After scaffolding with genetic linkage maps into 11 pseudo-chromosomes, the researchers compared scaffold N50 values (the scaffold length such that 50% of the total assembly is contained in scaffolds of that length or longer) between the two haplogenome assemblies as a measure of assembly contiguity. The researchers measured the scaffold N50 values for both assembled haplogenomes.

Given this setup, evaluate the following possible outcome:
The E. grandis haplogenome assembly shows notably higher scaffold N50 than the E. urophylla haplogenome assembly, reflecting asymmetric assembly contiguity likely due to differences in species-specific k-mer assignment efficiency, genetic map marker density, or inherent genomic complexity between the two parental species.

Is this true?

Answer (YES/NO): NO